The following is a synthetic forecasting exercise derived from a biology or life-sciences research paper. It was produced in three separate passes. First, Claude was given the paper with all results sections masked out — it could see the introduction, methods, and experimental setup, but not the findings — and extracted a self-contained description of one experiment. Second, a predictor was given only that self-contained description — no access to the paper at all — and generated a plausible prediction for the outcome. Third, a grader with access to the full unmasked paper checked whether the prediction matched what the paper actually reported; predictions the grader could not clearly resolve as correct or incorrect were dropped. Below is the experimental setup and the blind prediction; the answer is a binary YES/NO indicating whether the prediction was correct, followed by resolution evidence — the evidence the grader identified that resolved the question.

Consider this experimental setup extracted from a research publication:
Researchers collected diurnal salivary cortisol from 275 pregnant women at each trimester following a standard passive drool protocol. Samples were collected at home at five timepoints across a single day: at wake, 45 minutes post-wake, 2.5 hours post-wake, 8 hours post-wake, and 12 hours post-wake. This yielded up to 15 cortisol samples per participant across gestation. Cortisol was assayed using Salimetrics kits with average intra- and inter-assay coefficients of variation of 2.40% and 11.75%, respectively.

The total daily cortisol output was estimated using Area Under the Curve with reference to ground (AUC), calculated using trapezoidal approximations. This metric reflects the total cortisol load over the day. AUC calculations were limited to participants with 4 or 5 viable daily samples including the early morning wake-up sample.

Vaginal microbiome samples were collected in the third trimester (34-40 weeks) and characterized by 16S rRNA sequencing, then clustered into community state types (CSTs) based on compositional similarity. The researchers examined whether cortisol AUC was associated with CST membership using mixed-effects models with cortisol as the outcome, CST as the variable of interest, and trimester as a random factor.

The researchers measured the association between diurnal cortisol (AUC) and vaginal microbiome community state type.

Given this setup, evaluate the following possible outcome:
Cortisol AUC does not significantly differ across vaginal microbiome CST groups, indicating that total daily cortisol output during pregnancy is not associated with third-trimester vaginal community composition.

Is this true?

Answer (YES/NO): YES